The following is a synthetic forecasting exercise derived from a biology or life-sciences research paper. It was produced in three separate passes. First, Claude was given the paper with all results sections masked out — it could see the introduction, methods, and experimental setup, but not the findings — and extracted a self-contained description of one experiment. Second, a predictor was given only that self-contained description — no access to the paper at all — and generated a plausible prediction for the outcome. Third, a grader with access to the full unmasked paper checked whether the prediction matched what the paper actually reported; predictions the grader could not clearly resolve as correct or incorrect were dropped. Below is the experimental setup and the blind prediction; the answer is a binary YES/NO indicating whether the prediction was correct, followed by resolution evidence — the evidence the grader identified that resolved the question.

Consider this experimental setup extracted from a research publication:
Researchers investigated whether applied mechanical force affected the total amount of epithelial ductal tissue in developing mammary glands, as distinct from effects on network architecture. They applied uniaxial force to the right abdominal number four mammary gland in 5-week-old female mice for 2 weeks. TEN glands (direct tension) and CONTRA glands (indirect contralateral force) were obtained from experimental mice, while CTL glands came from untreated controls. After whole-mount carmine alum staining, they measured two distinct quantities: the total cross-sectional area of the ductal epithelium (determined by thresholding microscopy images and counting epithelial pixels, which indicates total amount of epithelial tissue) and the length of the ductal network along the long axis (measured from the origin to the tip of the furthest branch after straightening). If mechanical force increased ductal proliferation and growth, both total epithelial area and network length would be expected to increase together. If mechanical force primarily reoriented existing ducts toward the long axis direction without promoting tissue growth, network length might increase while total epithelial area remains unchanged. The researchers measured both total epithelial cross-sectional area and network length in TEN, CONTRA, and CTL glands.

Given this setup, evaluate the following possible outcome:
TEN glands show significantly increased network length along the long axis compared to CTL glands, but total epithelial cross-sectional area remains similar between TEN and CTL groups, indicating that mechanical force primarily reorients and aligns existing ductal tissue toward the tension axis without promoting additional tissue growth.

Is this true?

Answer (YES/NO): YES